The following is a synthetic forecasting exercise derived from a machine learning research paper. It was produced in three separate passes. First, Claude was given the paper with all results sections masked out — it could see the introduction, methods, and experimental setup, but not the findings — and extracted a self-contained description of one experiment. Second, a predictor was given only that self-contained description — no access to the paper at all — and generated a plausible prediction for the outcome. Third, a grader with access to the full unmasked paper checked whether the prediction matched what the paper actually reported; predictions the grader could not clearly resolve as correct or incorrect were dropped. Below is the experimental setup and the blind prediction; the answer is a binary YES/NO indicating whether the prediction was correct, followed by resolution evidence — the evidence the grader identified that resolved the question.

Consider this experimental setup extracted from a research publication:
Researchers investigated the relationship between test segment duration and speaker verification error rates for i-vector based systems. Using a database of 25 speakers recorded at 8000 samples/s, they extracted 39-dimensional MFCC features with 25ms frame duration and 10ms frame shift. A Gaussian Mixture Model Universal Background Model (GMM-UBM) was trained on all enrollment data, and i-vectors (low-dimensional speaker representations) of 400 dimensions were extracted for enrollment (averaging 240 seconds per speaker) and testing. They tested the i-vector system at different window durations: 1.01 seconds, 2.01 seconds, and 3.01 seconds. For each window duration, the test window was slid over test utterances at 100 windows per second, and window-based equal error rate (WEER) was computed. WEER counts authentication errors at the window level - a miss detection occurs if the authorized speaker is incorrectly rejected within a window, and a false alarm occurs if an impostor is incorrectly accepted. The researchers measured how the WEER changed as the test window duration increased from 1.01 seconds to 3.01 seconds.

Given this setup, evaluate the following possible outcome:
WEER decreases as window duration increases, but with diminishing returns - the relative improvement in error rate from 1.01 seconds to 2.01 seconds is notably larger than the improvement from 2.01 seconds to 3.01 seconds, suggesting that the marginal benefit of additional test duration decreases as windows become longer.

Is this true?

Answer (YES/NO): NO